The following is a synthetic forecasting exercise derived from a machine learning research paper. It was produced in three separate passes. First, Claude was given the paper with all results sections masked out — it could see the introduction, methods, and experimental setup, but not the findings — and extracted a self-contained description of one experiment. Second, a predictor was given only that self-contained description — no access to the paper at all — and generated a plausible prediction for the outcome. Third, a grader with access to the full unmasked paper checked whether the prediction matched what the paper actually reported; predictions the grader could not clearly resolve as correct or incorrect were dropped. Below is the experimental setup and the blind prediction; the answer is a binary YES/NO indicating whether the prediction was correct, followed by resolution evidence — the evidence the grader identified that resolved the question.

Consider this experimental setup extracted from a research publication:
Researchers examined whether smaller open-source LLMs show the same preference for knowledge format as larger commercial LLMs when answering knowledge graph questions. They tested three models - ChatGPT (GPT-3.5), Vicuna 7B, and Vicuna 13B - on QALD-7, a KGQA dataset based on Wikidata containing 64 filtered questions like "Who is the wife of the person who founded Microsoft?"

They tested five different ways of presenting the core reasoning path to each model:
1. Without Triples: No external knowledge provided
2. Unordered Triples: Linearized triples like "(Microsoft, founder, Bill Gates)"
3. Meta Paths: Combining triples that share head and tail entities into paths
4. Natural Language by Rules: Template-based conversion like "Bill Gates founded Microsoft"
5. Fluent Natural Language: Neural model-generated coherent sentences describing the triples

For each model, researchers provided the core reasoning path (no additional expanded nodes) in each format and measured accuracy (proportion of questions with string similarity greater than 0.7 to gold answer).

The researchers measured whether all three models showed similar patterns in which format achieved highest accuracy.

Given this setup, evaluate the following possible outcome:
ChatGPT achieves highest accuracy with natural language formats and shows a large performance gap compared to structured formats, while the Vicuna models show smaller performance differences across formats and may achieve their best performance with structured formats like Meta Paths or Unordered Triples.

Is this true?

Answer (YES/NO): NO